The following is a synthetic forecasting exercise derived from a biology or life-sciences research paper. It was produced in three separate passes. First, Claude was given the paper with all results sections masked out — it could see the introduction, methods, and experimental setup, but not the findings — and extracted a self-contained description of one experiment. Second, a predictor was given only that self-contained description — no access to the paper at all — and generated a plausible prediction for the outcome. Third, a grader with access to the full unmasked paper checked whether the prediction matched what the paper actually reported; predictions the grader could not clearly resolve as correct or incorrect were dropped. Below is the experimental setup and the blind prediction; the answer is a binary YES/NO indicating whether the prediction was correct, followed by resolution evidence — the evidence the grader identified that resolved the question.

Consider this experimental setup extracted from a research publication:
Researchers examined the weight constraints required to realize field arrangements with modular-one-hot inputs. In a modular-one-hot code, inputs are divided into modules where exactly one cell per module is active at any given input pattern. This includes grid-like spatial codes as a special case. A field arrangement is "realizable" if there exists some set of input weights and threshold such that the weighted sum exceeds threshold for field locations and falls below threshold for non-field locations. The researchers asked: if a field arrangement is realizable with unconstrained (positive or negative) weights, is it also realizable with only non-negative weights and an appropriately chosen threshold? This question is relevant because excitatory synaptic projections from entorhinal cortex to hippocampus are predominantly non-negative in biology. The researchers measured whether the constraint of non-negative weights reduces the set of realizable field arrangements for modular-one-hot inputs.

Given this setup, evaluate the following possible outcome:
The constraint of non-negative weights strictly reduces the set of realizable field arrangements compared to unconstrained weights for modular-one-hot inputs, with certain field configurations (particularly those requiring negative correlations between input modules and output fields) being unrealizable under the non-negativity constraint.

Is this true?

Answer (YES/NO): NO